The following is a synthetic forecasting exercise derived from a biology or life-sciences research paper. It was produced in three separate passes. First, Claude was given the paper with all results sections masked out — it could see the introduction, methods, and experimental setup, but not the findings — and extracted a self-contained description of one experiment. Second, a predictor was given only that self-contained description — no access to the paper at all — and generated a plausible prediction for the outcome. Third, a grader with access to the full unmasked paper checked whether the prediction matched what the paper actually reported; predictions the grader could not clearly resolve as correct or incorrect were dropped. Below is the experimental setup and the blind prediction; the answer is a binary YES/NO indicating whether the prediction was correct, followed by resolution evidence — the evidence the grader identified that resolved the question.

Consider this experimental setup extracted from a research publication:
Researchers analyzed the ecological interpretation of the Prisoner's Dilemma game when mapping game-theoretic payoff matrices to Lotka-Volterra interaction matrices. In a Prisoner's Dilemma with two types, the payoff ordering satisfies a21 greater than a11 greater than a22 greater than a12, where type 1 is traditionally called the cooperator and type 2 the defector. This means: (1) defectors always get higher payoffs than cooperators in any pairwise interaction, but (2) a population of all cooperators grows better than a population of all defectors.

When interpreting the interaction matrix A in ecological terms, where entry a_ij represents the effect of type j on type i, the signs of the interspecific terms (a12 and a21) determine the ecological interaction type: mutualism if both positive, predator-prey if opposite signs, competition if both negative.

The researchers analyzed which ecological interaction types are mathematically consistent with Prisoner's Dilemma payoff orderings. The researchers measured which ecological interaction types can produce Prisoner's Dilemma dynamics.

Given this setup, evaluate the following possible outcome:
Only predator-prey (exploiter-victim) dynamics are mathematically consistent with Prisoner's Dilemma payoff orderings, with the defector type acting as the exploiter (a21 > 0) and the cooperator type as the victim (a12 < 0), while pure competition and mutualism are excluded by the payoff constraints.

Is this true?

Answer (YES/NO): NO